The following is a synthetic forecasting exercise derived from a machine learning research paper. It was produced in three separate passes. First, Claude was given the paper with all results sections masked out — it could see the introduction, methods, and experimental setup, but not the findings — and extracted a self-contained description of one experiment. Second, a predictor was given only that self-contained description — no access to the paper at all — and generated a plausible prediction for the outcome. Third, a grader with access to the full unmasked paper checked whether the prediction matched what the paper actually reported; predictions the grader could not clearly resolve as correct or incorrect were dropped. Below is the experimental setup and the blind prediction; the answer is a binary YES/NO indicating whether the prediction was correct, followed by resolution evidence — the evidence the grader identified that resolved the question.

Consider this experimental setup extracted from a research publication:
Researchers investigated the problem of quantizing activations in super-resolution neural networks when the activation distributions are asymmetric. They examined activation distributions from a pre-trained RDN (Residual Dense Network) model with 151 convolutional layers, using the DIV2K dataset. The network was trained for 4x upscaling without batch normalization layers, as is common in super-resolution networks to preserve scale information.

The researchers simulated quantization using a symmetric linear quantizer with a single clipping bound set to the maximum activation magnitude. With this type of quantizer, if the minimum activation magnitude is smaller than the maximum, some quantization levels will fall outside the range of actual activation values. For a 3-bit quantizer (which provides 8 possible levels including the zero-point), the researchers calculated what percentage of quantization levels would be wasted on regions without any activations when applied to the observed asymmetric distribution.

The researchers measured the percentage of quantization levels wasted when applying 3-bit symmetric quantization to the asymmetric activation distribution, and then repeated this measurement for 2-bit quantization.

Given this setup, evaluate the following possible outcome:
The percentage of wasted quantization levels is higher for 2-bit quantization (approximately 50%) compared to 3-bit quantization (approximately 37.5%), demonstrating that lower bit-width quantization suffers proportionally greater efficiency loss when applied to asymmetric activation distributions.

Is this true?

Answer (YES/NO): YES